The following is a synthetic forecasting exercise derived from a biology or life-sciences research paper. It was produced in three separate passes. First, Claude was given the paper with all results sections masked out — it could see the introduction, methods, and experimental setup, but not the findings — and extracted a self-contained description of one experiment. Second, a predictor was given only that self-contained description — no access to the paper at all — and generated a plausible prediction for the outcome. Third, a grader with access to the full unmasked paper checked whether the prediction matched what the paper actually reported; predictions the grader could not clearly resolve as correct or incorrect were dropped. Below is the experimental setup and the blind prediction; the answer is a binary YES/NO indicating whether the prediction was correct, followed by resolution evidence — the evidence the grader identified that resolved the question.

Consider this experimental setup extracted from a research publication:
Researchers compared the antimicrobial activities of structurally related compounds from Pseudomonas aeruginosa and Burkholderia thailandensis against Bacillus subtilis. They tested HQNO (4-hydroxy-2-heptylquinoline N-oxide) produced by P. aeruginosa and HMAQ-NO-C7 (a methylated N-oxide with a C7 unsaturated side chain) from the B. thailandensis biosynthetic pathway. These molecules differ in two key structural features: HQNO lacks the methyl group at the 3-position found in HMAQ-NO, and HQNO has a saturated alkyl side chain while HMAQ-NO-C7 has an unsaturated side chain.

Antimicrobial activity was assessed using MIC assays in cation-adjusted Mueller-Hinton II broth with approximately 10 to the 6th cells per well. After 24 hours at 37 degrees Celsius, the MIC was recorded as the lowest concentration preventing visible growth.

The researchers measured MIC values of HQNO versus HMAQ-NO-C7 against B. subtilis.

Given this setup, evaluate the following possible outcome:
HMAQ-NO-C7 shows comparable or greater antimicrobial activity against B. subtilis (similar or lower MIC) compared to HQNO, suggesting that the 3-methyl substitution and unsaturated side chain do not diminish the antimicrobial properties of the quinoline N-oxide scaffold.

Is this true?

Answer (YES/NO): YES